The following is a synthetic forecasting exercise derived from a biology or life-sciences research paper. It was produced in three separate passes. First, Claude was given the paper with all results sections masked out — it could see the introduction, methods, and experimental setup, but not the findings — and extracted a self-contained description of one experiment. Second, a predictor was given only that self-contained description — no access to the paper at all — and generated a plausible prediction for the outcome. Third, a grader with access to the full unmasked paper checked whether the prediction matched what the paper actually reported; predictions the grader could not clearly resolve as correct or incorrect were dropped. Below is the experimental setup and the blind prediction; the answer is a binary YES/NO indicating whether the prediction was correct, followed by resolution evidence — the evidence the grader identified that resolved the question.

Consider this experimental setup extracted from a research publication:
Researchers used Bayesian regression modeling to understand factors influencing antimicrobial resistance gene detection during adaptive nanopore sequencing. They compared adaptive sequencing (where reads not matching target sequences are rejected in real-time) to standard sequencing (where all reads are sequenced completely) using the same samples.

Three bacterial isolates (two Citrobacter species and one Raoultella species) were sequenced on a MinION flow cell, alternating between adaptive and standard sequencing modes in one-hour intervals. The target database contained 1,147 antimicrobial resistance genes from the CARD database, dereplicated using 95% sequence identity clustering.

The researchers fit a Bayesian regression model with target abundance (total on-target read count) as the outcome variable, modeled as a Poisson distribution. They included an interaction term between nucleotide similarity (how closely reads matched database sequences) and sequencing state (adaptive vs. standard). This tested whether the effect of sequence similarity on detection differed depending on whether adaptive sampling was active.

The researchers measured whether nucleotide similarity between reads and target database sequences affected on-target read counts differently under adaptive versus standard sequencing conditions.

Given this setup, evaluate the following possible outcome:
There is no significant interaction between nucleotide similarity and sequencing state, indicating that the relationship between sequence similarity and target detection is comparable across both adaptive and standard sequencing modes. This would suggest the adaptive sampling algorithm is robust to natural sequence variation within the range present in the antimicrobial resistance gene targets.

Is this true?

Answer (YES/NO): NO